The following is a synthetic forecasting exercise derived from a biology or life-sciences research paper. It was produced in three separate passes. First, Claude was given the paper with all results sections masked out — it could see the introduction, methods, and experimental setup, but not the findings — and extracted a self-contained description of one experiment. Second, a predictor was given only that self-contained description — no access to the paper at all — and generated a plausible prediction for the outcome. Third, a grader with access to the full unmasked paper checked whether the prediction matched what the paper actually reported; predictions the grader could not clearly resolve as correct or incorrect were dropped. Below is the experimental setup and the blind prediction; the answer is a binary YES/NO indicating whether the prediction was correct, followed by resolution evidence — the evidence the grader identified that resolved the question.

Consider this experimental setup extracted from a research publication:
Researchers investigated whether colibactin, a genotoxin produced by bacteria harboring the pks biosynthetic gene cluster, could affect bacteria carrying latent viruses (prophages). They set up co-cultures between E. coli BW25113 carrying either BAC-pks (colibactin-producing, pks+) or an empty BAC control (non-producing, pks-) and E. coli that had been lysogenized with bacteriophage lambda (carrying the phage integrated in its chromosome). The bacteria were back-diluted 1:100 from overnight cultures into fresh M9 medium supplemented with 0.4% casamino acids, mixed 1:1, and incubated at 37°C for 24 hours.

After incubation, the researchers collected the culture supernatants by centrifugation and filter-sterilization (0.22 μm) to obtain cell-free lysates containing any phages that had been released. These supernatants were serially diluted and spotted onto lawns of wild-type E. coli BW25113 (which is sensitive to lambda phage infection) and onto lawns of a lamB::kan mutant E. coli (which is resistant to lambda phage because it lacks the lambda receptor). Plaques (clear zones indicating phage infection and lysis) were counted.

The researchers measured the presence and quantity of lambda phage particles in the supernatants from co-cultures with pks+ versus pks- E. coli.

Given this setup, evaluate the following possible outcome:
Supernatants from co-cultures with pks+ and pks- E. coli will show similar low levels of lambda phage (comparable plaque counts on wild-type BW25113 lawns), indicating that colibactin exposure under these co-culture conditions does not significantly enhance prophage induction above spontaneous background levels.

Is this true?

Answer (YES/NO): NO